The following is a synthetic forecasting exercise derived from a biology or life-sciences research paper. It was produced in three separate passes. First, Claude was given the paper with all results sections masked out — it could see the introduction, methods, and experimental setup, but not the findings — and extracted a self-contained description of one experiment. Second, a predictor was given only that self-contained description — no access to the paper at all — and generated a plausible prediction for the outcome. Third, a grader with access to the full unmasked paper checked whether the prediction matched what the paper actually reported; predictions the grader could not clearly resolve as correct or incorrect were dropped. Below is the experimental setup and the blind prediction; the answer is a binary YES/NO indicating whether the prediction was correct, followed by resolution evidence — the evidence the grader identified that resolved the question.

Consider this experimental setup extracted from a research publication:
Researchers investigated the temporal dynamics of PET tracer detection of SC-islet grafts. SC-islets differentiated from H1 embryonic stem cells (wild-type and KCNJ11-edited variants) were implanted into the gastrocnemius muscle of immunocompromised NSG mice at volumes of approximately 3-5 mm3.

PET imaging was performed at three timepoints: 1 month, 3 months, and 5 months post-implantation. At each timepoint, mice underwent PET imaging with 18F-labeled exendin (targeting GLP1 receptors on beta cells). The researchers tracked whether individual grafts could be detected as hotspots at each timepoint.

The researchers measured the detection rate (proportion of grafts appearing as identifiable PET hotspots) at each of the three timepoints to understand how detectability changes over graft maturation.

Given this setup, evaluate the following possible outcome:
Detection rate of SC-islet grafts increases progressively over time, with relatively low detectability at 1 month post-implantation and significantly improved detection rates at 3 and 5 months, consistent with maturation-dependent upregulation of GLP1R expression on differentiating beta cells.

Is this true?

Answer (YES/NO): YES